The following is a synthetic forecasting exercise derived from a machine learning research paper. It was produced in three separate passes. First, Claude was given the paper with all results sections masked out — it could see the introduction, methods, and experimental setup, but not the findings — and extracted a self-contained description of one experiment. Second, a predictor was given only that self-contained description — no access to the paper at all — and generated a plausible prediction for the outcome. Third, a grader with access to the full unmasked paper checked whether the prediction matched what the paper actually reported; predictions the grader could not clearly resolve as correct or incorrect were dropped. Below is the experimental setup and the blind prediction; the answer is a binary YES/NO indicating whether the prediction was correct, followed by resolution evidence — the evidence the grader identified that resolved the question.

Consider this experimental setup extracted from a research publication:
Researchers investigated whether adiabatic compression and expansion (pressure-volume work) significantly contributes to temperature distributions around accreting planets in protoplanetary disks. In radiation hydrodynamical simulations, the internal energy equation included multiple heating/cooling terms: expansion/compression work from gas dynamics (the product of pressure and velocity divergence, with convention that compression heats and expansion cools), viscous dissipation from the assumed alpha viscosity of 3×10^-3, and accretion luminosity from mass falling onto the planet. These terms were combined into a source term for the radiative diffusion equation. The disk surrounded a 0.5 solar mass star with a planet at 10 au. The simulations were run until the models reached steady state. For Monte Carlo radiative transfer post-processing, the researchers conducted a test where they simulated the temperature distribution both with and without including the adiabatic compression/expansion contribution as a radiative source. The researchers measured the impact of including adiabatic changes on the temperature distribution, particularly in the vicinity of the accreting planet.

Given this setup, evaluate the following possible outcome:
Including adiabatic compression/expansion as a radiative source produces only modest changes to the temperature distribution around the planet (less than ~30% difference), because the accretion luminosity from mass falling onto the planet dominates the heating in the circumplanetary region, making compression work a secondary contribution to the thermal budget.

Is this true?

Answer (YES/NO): YES